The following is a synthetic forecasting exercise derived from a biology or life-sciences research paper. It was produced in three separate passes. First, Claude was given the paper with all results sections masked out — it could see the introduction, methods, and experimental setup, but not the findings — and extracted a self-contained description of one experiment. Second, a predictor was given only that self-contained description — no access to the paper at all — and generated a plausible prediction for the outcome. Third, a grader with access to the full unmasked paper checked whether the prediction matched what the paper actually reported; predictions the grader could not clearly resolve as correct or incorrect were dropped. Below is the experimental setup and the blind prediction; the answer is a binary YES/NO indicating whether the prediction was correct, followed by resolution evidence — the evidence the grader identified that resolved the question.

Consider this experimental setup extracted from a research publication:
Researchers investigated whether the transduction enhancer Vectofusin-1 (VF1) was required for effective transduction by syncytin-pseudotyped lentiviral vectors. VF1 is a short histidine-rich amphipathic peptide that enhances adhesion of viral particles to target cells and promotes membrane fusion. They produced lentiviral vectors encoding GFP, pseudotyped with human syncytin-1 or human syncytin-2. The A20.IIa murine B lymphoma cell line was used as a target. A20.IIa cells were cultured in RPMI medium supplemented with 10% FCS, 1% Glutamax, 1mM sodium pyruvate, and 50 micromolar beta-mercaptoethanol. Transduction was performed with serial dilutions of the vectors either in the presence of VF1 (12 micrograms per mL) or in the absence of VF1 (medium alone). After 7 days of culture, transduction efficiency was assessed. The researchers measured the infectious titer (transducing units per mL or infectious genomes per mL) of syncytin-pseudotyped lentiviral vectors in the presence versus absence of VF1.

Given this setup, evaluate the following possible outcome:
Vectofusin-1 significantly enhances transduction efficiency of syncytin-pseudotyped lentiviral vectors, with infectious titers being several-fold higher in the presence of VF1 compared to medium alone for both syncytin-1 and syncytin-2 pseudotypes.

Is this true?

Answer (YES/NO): YES